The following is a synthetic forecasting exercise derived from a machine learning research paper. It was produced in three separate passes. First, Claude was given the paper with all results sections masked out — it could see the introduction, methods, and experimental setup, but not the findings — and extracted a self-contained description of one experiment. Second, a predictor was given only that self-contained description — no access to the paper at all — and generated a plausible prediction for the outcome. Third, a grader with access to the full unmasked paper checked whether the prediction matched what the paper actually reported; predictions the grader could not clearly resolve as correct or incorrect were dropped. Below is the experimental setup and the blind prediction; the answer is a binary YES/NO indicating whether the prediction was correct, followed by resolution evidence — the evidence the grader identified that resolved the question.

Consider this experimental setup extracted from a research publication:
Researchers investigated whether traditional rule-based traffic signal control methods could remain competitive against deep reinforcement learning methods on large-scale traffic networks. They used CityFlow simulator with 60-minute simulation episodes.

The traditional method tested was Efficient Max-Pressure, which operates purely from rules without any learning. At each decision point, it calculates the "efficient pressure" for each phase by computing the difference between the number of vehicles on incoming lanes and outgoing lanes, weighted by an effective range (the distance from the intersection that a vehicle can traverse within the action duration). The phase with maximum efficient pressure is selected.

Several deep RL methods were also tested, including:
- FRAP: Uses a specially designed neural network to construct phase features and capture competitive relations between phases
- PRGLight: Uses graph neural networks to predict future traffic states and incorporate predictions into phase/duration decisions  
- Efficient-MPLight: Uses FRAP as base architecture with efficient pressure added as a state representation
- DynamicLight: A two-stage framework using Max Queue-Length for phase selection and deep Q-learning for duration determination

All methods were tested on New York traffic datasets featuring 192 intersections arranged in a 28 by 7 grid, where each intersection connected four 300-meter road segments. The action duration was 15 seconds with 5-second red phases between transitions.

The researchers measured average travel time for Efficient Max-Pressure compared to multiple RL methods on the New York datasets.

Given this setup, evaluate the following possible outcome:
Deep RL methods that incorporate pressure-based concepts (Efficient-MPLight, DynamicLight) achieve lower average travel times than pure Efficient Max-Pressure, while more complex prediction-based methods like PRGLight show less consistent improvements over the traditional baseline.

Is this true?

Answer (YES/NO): NO